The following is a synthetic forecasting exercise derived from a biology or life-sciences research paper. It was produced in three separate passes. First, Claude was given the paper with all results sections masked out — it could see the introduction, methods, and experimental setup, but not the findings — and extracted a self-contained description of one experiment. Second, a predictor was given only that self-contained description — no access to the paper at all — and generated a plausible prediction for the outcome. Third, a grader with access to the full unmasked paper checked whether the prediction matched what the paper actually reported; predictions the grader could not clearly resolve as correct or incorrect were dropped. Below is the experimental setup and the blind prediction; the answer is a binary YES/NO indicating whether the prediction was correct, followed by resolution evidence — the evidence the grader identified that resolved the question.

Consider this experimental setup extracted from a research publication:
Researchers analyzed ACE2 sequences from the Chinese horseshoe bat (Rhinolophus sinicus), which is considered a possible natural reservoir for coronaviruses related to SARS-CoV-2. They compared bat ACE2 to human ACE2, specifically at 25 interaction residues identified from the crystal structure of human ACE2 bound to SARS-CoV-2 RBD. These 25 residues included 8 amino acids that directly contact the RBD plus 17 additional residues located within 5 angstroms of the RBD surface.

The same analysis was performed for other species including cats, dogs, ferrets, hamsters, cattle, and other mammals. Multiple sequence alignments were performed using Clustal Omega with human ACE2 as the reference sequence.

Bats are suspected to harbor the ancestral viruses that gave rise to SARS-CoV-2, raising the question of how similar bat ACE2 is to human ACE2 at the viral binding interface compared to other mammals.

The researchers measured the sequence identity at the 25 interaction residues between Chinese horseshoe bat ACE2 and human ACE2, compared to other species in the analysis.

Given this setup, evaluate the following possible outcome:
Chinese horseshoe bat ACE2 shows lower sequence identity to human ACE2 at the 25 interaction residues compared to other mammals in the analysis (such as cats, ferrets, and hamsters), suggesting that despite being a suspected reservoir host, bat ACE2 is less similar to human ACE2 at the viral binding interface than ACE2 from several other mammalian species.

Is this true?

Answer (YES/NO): YES